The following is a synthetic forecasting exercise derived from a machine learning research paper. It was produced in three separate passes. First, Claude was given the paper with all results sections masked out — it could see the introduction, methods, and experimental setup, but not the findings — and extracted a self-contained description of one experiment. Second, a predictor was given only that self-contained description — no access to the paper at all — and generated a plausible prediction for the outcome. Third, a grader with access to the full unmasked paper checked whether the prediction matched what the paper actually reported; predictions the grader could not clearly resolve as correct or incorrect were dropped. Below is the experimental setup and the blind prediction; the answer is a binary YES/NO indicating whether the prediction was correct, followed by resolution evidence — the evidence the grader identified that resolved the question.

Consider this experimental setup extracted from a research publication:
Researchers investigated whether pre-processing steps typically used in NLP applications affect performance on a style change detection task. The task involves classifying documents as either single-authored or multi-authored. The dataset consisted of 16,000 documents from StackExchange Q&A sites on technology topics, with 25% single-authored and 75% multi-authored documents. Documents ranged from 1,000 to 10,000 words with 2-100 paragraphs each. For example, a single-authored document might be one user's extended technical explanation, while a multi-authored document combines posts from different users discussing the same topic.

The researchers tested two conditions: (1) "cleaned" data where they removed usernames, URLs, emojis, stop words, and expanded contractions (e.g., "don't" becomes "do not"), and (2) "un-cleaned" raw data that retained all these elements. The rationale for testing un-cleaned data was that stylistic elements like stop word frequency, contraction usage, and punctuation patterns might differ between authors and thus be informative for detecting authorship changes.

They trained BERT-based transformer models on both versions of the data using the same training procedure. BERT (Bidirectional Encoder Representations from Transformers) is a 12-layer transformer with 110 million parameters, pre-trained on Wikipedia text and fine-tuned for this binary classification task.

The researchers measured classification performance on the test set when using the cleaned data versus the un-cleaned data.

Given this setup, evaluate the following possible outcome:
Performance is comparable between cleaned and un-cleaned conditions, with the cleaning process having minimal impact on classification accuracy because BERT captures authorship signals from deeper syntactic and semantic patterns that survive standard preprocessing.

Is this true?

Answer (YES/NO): NO